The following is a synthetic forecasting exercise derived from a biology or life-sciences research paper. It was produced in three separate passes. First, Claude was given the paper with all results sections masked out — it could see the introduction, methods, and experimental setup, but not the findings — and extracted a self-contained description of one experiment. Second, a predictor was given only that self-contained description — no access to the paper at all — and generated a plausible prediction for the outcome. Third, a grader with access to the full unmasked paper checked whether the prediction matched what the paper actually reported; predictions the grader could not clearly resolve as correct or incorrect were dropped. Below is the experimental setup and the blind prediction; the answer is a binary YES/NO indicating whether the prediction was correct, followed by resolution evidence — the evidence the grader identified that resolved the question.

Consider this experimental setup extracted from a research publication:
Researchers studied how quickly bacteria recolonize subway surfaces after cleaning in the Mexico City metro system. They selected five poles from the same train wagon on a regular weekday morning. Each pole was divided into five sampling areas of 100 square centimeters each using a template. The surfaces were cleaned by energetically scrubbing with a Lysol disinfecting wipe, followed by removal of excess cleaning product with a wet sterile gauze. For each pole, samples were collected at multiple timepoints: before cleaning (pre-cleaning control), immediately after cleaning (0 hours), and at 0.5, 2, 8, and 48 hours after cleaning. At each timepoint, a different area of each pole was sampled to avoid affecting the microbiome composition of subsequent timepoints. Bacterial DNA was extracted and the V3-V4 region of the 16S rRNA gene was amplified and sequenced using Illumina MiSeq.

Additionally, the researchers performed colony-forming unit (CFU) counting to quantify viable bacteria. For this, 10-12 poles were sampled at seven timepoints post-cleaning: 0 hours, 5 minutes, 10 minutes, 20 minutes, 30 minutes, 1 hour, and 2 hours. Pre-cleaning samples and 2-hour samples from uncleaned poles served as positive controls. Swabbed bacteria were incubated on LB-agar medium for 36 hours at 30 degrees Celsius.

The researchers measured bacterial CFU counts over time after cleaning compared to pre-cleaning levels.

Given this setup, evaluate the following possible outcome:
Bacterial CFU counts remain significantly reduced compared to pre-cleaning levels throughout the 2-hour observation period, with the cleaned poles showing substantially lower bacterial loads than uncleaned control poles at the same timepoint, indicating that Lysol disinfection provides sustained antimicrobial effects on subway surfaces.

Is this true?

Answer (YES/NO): NO